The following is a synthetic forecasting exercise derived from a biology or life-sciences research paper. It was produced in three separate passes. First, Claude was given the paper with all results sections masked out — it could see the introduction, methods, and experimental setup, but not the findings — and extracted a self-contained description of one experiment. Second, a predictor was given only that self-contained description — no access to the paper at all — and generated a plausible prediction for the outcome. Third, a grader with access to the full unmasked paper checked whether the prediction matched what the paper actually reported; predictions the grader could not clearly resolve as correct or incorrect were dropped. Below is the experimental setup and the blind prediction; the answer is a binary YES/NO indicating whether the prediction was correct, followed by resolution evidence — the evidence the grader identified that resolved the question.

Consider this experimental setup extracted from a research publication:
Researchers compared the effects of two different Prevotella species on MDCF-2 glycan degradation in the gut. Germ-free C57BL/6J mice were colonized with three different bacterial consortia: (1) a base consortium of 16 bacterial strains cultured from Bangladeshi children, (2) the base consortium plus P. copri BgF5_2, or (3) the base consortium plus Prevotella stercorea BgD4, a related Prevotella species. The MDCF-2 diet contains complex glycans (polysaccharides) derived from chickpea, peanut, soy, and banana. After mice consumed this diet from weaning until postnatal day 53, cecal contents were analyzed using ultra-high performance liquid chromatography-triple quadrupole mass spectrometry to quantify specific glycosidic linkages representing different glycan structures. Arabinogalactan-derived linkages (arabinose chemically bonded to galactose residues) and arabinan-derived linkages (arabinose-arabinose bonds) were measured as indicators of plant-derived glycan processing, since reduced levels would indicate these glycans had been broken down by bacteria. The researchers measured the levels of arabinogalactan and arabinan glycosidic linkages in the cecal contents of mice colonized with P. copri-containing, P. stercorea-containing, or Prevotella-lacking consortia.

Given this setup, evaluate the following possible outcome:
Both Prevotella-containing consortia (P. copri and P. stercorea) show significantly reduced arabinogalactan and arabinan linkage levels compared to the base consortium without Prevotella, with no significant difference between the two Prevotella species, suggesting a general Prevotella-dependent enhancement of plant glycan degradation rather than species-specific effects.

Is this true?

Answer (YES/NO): NO